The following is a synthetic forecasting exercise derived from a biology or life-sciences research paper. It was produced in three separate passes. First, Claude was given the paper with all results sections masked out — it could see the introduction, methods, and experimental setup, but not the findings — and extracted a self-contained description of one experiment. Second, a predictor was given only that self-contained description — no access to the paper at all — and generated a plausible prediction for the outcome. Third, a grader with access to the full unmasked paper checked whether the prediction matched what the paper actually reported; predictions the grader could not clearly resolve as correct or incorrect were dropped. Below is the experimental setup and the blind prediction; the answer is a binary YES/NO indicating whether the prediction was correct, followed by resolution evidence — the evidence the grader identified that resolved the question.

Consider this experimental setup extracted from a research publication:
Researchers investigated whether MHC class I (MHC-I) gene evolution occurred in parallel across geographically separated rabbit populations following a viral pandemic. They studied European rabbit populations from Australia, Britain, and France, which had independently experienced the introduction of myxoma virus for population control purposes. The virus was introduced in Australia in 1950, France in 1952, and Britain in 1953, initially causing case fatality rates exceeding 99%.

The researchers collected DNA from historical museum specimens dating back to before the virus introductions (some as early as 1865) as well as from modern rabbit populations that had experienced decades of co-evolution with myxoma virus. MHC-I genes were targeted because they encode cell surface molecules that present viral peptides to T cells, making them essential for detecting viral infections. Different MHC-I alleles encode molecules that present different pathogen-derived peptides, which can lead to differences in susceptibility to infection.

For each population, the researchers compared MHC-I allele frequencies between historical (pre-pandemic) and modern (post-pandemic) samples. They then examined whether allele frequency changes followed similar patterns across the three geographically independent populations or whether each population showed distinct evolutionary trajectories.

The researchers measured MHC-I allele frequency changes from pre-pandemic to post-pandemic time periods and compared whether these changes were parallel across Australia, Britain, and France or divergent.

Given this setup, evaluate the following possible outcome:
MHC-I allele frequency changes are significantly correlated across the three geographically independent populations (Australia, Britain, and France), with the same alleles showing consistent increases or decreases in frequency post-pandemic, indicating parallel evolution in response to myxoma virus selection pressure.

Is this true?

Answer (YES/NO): YES